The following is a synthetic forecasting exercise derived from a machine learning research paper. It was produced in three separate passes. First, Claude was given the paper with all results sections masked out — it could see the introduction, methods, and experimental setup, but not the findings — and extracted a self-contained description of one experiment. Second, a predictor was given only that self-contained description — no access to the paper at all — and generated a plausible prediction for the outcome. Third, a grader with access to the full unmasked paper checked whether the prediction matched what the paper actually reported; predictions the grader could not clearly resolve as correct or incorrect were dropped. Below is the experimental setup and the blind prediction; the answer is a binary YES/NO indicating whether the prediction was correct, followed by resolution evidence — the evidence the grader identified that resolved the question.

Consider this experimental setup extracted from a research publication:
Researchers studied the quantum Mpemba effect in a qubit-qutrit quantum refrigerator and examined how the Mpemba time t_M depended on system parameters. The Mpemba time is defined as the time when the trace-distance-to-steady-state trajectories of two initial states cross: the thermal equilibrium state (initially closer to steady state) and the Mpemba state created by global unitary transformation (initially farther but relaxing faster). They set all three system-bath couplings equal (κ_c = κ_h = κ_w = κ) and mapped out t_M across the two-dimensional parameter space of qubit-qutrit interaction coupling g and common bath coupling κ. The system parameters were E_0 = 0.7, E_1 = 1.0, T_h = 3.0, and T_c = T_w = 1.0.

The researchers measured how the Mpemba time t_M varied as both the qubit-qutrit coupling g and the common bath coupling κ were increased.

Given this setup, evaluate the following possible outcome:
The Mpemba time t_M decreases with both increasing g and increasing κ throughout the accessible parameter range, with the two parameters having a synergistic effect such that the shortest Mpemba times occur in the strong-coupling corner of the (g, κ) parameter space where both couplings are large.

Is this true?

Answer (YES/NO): NO